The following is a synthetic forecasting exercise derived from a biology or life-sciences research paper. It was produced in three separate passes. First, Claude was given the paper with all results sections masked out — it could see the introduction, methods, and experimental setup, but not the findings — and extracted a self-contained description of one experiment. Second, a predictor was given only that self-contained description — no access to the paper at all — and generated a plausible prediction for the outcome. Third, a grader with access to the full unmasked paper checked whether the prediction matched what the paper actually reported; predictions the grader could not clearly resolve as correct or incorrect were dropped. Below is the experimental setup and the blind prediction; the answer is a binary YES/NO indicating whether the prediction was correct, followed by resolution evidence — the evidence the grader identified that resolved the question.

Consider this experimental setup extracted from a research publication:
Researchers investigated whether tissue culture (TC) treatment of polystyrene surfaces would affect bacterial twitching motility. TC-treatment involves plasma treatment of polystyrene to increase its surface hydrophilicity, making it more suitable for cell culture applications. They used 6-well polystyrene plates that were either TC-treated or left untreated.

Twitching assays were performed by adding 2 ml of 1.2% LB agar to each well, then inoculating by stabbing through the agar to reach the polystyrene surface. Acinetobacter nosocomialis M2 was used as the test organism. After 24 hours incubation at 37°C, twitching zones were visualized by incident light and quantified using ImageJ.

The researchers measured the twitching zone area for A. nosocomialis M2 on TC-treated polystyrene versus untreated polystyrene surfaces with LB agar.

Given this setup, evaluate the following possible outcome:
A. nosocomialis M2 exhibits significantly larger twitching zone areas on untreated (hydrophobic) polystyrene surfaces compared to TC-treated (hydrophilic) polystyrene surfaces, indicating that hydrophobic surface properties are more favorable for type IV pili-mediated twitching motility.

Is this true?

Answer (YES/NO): NO